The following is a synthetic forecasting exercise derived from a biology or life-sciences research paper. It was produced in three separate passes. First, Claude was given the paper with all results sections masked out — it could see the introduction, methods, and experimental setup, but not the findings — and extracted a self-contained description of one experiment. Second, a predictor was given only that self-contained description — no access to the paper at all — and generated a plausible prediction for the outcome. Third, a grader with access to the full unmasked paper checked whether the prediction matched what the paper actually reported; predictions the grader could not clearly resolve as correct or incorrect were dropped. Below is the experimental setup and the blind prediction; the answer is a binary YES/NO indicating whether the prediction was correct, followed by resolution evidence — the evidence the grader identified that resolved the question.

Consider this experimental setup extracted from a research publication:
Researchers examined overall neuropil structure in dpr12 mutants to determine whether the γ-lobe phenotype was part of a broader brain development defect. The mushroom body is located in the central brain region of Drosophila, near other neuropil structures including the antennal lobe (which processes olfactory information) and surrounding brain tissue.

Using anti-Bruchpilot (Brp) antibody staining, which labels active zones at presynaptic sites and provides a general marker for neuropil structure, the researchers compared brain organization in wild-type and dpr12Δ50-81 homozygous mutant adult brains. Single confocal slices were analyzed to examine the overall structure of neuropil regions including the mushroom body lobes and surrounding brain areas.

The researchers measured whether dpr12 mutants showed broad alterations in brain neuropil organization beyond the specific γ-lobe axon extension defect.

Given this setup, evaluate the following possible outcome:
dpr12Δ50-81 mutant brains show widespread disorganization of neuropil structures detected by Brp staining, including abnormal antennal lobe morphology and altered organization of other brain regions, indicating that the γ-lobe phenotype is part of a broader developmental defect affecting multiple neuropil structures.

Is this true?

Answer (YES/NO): NO